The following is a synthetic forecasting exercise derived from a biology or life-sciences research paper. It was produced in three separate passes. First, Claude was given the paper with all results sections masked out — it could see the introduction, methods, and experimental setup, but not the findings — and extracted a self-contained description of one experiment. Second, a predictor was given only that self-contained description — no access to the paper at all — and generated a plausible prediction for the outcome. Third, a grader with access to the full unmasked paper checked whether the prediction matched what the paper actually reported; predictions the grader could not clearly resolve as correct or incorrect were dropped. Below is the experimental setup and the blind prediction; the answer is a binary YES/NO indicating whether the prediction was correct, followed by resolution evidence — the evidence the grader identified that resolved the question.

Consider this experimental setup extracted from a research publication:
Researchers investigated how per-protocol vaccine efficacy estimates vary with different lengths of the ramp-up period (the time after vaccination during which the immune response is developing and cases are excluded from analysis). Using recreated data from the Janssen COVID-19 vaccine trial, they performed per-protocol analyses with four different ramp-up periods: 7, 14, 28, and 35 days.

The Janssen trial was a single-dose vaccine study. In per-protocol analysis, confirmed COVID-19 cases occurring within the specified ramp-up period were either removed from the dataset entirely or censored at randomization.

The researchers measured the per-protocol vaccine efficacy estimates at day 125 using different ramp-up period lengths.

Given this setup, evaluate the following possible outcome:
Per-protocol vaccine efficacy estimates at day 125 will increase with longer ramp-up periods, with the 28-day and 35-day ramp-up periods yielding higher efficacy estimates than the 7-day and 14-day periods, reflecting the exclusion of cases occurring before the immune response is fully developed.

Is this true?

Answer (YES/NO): NO